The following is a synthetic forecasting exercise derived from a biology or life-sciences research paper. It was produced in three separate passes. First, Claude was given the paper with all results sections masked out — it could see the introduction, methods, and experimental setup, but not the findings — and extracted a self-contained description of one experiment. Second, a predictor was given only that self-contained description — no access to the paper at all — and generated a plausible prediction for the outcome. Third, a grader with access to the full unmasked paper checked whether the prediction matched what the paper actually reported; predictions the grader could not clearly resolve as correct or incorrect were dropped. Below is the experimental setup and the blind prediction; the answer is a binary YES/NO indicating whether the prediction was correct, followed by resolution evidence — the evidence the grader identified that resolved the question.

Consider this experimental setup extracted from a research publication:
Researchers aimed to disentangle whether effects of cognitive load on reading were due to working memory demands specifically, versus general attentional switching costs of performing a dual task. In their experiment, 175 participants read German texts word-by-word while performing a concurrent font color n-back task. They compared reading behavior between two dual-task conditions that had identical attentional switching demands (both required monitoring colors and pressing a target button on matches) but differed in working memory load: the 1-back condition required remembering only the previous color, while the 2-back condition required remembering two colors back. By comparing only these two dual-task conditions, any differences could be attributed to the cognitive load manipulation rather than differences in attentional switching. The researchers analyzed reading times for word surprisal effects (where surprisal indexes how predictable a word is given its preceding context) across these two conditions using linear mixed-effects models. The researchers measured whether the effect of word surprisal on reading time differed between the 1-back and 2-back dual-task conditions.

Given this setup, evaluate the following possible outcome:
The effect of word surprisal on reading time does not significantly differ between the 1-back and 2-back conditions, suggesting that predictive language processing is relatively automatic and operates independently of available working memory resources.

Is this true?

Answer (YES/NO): NO